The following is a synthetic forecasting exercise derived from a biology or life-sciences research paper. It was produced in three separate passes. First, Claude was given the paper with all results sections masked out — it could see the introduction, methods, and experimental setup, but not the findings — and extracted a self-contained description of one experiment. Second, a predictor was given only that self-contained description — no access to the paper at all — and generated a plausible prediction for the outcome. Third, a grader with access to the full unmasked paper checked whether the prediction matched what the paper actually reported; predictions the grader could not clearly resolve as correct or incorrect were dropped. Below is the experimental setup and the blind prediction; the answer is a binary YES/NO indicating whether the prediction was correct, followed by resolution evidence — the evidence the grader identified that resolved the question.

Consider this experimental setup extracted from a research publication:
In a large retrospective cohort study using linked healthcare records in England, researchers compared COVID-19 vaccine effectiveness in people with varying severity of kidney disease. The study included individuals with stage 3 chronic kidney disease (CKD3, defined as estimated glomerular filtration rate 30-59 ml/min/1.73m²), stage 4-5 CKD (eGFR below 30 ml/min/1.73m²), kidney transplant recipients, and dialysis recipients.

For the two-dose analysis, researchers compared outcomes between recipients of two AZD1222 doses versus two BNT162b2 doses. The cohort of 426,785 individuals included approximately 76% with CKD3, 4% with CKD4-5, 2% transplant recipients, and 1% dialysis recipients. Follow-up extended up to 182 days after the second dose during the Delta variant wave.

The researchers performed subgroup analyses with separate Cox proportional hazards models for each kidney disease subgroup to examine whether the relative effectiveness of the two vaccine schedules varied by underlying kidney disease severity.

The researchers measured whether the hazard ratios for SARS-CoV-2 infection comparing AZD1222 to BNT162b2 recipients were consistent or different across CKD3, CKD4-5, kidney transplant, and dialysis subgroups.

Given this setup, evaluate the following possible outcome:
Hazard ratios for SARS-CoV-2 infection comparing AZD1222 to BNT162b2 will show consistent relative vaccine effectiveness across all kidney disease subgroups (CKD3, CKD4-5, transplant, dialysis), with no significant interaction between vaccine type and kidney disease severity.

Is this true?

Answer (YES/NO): YES